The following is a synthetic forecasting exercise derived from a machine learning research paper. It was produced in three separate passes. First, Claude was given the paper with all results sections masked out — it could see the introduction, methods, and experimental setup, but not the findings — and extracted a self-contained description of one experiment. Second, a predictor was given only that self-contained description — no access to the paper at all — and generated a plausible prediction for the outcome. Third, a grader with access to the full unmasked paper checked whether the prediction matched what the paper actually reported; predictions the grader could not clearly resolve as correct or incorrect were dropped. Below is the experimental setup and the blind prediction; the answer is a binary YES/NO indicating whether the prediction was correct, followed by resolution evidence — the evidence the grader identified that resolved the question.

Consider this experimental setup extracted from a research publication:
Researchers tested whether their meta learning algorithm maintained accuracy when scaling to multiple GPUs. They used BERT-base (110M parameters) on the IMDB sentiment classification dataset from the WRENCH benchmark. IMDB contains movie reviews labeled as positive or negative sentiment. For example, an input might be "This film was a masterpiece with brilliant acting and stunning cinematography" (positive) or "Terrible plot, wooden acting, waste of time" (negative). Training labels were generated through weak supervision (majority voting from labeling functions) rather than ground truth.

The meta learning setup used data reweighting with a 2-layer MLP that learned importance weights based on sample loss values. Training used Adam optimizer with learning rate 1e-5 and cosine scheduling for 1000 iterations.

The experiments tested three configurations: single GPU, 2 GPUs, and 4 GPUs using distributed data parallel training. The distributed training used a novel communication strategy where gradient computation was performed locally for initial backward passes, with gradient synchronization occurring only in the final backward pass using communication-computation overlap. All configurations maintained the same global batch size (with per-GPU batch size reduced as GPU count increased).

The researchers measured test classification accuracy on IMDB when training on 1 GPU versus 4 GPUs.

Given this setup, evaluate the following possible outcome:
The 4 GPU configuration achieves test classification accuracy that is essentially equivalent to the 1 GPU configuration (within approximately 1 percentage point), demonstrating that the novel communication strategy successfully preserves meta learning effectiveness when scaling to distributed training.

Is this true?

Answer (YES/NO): YES